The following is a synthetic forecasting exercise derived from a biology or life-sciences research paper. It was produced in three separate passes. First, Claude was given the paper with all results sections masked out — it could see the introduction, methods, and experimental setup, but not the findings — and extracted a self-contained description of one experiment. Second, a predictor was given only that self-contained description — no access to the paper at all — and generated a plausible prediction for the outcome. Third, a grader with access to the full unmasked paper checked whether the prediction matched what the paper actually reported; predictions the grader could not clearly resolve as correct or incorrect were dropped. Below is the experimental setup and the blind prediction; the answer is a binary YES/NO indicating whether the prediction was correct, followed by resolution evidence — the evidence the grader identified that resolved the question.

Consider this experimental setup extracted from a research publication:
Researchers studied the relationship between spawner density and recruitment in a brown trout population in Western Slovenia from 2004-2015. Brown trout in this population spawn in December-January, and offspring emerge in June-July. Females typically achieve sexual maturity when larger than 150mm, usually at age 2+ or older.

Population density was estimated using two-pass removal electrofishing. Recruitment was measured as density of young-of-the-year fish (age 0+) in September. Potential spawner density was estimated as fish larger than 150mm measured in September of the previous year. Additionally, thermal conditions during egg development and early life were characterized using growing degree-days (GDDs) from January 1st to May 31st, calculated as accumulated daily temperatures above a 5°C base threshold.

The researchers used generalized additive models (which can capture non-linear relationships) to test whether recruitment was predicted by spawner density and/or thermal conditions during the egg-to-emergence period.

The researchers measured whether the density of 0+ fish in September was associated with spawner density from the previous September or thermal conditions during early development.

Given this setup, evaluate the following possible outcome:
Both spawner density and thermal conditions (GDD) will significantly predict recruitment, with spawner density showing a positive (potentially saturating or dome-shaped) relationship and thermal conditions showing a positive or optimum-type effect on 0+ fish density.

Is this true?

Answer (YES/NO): NO